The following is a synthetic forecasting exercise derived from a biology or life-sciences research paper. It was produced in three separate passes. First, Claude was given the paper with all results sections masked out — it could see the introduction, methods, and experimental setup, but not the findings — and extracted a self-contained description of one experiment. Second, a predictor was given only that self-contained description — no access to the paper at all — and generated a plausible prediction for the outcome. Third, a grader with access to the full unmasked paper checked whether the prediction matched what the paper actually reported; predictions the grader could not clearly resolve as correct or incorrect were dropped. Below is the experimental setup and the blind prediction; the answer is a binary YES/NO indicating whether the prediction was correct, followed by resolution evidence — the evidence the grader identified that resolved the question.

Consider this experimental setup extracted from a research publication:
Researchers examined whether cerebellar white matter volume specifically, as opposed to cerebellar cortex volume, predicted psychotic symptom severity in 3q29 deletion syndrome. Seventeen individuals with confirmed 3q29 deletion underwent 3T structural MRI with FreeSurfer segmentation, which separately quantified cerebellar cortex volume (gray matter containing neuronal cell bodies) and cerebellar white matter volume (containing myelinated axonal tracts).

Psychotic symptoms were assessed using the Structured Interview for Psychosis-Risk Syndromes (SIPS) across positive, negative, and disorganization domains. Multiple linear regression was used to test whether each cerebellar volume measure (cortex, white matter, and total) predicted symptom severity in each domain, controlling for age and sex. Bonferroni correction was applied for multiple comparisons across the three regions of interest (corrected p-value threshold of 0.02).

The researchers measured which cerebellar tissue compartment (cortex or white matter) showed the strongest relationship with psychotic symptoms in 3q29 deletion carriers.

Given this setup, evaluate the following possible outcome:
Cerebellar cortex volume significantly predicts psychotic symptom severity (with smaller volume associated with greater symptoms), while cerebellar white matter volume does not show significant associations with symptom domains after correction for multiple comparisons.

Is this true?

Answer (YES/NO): YES